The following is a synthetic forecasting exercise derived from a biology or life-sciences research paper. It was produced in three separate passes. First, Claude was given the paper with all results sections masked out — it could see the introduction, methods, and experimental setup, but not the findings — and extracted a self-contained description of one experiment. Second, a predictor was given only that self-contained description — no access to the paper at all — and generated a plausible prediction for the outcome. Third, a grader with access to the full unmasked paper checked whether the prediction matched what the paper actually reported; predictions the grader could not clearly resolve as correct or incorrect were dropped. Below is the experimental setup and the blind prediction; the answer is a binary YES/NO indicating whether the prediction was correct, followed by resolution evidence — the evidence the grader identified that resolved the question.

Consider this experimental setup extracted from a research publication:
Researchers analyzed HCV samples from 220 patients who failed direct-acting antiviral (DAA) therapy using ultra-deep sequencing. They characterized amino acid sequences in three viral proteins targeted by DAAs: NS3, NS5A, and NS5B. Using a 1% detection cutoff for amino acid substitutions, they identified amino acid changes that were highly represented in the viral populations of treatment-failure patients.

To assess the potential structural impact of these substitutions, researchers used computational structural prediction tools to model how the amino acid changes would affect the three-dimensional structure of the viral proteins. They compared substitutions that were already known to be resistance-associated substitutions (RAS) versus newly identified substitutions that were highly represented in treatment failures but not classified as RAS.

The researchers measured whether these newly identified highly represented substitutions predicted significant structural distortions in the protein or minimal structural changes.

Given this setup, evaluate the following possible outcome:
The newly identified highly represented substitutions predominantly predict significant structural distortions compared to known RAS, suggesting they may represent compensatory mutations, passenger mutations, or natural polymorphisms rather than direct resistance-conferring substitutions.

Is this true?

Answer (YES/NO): NO